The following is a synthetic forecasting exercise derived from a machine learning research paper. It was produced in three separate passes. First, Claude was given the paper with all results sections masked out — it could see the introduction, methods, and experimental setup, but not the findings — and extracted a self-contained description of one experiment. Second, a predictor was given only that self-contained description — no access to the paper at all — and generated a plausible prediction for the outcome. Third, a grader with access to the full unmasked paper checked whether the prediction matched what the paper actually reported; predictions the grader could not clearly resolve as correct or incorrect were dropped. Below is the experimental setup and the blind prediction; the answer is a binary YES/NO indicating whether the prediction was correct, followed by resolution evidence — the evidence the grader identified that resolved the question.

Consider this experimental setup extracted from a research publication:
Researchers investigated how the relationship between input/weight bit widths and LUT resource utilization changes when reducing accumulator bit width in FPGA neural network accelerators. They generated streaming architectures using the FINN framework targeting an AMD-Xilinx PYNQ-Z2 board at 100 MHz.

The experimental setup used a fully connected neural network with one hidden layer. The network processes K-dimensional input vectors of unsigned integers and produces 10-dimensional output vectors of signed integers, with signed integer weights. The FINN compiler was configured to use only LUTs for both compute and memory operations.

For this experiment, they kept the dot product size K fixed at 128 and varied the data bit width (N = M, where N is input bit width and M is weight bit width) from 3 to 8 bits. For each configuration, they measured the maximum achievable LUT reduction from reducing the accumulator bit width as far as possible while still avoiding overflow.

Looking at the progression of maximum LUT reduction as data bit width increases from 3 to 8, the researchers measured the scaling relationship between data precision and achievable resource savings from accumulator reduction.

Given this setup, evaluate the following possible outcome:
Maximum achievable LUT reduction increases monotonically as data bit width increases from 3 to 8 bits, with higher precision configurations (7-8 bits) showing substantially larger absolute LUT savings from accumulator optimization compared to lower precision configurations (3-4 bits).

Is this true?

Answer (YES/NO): YES